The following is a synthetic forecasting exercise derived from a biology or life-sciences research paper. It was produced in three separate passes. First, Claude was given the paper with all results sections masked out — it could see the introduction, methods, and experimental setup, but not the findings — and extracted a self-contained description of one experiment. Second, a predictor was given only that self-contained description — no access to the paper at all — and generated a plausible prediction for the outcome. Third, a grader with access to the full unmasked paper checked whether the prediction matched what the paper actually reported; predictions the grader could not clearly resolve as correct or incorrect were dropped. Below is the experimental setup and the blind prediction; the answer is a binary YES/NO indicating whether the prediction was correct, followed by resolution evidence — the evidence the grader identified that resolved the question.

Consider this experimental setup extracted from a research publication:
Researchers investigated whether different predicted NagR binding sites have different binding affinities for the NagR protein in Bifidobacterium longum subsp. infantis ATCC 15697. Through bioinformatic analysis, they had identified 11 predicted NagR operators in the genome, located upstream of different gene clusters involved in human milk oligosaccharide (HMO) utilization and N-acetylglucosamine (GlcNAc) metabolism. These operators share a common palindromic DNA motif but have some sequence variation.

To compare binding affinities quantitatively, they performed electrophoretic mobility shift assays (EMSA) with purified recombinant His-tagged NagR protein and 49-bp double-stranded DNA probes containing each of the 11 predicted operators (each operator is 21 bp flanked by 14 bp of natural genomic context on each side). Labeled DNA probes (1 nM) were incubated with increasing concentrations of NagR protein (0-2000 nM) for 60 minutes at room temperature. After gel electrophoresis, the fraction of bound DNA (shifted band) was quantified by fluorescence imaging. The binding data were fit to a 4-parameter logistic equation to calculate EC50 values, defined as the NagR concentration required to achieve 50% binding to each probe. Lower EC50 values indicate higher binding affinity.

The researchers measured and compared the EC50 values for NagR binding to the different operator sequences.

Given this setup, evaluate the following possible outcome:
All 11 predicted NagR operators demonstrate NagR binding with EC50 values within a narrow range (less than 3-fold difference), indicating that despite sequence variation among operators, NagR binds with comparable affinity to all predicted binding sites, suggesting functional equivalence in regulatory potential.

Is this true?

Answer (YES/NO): NO